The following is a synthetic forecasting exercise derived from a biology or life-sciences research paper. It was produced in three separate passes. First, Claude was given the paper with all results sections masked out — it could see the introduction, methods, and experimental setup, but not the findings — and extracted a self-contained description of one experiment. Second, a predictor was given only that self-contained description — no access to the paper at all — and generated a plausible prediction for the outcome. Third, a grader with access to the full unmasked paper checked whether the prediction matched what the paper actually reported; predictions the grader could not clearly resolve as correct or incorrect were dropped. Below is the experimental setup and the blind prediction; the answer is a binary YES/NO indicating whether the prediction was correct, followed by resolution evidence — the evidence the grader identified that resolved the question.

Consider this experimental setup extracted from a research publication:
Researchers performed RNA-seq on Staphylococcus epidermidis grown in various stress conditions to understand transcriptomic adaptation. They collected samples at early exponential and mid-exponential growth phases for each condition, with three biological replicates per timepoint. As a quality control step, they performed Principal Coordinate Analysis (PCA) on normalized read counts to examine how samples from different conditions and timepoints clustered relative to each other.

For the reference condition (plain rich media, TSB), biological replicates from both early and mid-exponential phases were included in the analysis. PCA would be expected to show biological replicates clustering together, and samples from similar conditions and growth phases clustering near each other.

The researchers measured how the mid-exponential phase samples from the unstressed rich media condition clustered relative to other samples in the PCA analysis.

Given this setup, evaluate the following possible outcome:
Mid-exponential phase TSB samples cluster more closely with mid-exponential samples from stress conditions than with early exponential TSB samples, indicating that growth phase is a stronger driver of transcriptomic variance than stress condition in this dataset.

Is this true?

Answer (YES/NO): NO